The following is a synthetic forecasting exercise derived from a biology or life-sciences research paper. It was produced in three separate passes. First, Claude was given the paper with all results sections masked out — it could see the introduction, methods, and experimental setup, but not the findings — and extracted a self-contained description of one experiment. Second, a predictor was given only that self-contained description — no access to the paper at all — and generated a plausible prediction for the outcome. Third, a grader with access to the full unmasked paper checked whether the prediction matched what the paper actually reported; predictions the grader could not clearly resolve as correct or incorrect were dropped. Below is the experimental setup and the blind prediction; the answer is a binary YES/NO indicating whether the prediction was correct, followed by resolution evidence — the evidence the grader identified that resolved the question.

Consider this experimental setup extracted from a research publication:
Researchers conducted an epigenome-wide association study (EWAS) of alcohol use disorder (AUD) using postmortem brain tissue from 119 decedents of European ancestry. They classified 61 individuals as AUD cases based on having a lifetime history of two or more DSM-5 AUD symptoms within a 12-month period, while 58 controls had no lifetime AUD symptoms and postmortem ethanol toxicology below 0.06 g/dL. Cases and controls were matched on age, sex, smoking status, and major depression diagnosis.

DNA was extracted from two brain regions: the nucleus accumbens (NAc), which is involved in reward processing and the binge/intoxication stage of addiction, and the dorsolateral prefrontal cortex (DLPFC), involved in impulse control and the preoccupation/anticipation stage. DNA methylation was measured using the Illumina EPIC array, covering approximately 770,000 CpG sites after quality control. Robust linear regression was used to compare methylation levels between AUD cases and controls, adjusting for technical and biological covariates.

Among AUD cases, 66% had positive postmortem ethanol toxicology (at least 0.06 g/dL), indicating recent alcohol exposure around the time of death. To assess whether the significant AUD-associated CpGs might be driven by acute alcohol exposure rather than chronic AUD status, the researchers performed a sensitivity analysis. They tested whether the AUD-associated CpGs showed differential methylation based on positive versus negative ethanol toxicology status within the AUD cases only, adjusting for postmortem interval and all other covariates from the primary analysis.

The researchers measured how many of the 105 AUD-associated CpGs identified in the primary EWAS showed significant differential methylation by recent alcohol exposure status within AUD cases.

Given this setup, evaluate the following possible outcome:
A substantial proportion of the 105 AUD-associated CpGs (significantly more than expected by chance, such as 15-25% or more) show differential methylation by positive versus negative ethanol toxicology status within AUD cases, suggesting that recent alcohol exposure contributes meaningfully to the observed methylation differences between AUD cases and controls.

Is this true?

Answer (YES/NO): NO